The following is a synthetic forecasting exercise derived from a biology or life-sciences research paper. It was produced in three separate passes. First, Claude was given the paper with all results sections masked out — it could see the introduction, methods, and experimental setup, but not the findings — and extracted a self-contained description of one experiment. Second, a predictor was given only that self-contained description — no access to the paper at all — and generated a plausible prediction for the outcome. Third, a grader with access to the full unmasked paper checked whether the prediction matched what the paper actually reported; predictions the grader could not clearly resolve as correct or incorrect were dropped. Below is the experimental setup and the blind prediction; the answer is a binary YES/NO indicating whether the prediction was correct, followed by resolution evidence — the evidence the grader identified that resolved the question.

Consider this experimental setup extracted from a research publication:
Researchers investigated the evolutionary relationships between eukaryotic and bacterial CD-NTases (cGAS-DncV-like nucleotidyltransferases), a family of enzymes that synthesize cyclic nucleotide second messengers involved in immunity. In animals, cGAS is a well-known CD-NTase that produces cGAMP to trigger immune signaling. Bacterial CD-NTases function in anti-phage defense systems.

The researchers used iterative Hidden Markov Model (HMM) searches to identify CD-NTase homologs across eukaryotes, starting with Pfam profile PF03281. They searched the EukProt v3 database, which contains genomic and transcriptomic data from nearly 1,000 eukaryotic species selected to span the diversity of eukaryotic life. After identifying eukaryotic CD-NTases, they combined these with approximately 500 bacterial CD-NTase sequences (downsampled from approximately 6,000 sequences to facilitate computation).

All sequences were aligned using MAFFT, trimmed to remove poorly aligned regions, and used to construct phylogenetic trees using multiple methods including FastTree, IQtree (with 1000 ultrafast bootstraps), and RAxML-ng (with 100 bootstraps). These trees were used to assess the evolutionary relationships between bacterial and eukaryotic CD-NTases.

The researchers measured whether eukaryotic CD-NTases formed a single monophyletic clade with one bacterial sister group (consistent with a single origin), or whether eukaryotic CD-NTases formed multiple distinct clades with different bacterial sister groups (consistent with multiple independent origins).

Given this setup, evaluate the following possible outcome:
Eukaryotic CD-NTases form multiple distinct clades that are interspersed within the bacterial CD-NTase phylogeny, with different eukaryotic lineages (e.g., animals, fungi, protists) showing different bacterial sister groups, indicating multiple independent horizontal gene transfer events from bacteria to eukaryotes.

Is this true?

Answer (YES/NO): YES